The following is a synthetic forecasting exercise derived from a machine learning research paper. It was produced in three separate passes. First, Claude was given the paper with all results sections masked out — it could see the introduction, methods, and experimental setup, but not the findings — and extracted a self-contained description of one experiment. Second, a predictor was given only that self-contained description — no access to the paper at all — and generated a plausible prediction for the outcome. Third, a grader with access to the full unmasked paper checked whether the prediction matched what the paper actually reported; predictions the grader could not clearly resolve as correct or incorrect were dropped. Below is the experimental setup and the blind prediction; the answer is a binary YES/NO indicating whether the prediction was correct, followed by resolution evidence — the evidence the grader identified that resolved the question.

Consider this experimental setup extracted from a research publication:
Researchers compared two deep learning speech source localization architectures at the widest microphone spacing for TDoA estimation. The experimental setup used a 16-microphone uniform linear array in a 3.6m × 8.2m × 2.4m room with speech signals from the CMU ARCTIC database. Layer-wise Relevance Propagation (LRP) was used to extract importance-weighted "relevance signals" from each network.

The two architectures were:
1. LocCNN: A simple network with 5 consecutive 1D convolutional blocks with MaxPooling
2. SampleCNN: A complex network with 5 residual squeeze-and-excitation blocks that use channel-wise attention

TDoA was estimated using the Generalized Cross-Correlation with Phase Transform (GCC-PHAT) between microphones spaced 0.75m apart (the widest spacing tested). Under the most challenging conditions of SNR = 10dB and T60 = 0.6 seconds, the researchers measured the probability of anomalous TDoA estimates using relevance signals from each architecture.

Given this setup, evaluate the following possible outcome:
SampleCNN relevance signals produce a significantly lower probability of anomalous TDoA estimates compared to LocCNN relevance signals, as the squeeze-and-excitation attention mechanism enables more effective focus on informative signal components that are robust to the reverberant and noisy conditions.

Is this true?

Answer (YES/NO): NO